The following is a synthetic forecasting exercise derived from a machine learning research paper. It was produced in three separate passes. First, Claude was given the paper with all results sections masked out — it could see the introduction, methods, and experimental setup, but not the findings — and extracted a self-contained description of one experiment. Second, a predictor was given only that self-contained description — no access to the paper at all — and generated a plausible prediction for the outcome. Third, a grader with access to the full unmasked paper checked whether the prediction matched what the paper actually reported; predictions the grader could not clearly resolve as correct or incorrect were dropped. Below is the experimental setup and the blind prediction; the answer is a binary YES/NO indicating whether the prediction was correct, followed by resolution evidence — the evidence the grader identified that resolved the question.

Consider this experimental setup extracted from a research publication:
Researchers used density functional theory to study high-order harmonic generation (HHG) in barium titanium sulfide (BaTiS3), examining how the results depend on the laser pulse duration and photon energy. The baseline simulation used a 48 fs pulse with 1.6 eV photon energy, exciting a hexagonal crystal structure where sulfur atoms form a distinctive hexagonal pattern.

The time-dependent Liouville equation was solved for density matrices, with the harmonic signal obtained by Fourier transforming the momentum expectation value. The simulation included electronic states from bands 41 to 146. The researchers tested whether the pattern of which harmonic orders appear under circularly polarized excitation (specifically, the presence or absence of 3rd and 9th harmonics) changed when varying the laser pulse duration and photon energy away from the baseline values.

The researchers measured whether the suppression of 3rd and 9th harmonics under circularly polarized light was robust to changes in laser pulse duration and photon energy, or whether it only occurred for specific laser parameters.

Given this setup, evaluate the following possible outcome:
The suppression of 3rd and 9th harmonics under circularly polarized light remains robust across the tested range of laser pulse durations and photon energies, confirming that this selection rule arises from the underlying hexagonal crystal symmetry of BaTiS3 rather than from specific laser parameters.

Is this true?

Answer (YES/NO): YES